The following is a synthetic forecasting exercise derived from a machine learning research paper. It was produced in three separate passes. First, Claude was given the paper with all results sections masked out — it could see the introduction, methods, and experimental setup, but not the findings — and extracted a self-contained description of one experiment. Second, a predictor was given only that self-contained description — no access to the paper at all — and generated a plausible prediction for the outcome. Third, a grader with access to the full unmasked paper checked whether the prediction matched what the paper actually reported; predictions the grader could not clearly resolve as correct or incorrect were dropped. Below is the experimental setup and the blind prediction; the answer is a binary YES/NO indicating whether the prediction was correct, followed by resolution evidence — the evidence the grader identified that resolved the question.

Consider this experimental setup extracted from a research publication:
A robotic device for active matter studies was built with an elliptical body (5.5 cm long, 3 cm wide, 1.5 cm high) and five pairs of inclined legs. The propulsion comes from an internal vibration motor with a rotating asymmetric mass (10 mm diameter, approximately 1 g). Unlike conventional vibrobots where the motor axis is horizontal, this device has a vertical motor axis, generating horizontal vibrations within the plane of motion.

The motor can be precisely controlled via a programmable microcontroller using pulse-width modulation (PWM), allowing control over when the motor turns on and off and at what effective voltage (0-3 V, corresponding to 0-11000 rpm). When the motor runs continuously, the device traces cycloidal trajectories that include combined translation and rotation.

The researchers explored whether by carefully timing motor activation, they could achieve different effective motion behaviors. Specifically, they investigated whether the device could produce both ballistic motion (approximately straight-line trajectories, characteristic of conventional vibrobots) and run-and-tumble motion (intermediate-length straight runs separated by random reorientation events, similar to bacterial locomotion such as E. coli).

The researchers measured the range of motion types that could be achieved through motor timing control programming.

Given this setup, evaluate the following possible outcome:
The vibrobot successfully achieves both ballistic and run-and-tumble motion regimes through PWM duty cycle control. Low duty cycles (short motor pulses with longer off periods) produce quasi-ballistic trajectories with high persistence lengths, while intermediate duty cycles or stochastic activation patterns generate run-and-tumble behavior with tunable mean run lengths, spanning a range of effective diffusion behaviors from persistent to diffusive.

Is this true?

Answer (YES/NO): NO